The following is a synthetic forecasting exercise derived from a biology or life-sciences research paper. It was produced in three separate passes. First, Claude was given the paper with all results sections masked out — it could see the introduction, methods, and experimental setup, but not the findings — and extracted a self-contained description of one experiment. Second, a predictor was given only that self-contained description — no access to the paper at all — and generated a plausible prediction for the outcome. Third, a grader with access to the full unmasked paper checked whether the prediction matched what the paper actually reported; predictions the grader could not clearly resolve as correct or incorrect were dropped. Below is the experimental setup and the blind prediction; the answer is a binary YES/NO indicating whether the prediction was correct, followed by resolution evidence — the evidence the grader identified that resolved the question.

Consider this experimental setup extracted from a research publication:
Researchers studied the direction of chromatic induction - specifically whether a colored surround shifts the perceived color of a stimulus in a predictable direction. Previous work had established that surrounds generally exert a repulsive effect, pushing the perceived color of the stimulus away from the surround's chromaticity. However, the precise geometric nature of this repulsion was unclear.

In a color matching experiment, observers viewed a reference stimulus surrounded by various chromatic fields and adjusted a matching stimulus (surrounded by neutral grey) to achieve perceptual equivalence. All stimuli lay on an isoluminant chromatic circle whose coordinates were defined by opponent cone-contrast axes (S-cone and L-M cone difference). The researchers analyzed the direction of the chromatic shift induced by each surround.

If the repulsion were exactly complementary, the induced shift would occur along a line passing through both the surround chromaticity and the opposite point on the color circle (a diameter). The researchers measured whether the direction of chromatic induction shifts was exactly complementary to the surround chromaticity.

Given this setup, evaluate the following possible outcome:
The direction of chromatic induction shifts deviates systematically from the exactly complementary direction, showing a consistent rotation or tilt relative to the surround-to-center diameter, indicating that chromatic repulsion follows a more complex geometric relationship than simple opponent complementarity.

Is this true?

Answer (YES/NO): YES